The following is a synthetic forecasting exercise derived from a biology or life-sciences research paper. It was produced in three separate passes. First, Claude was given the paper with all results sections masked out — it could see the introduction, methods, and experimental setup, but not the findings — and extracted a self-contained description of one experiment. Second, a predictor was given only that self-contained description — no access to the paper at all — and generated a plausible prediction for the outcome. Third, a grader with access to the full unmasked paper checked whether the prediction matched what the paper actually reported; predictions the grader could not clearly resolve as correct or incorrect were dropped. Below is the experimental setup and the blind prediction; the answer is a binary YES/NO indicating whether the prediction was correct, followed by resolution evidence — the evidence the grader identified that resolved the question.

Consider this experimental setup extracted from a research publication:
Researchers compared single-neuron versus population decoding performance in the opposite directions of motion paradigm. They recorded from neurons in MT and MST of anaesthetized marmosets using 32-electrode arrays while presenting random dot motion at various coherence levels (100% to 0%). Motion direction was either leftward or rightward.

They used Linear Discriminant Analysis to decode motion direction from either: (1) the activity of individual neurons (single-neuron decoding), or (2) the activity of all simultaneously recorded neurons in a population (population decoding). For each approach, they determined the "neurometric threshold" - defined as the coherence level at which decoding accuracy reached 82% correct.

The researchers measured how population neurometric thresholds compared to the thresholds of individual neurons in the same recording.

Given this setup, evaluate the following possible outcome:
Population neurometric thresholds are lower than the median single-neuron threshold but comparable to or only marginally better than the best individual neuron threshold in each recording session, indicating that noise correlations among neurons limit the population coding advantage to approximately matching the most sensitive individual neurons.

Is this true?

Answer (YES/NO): NO